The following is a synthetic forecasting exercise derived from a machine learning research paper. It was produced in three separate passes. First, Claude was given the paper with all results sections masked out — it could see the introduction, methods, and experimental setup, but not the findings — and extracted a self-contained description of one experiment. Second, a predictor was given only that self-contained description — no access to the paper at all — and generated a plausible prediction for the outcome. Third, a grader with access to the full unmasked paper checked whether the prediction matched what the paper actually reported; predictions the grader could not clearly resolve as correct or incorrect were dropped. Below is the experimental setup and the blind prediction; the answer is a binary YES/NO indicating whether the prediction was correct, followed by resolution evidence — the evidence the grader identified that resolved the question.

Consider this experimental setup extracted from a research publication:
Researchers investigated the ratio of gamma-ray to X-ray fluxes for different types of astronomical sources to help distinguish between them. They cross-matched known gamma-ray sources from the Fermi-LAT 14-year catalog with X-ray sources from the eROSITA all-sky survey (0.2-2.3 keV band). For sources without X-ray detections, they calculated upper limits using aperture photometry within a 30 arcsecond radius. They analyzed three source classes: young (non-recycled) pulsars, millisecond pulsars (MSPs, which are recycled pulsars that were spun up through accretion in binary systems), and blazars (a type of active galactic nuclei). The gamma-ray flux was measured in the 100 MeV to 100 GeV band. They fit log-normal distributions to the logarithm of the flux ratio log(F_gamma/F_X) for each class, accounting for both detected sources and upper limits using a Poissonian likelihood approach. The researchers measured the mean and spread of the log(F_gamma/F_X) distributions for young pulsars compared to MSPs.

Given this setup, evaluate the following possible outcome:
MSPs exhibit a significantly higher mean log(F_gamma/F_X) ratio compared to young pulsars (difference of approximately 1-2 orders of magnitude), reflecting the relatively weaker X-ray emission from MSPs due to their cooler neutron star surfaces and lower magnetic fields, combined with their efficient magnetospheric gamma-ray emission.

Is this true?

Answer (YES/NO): NO